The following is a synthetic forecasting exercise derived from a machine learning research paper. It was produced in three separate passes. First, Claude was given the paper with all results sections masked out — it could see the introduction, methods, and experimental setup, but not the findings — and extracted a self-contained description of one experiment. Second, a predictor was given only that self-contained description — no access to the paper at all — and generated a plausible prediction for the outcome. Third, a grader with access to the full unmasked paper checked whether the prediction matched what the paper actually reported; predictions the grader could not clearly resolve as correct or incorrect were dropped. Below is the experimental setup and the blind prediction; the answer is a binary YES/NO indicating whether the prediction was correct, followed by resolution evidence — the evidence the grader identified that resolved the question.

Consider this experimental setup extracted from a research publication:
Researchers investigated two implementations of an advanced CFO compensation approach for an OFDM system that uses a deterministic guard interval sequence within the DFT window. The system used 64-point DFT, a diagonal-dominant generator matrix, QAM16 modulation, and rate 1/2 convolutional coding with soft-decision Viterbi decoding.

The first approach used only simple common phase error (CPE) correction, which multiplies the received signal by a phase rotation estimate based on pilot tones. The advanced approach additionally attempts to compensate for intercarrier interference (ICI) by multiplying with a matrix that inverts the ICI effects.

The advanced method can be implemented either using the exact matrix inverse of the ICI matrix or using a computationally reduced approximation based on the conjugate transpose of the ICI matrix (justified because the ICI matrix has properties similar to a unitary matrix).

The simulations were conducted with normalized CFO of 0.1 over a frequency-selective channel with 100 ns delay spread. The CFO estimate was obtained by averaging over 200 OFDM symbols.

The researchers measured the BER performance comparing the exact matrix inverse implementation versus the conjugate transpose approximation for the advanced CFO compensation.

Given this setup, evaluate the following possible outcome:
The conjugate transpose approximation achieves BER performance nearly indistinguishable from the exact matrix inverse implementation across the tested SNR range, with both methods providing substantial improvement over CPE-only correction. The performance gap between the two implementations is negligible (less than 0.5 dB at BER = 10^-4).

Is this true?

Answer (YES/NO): YES